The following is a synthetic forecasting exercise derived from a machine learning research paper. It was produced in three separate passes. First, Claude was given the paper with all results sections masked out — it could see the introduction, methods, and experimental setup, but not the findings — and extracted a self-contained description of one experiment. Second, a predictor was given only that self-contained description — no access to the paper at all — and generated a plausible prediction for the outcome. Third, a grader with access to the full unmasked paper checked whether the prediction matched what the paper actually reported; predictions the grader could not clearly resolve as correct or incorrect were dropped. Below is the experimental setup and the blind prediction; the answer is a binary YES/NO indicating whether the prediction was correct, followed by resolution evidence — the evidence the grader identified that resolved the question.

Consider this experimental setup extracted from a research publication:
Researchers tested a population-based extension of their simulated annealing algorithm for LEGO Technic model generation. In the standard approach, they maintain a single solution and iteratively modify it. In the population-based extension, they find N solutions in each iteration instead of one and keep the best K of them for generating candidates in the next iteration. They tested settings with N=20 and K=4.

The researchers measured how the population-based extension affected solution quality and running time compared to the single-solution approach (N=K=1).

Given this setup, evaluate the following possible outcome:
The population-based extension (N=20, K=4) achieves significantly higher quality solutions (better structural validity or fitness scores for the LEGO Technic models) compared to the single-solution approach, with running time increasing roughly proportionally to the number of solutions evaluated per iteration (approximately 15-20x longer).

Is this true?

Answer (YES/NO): NO